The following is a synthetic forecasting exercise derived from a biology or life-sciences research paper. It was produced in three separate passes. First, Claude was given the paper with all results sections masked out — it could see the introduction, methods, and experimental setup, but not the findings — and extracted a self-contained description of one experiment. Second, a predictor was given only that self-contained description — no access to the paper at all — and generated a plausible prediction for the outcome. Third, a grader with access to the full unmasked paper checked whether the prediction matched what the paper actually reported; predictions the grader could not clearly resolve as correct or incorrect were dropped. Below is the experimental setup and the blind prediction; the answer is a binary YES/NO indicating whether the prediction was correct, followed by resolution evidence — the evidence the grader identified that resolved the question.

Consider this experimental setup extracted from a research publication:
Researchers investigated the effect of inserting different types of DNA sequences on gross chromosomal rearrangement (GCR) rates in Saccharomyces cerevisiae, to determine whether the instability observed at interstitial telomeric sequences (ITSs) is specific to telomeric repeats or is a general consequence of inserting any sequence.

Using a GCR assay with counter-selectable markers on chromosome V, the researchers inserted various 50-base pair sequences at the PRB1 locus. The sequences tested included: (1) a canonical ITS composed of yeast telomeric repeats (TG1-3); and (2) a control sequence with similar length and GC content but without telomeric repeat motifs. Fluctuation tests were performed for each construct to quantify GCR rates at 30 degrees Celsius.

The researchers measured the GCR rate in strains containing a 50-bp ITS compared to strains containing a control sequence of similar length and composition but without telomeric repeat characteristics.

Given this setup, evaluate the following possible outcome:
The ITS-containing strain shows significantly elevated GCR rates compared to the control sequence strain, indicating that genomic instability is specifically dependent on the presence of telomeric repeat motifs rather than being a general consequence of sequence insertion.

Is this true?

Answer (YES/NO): YES